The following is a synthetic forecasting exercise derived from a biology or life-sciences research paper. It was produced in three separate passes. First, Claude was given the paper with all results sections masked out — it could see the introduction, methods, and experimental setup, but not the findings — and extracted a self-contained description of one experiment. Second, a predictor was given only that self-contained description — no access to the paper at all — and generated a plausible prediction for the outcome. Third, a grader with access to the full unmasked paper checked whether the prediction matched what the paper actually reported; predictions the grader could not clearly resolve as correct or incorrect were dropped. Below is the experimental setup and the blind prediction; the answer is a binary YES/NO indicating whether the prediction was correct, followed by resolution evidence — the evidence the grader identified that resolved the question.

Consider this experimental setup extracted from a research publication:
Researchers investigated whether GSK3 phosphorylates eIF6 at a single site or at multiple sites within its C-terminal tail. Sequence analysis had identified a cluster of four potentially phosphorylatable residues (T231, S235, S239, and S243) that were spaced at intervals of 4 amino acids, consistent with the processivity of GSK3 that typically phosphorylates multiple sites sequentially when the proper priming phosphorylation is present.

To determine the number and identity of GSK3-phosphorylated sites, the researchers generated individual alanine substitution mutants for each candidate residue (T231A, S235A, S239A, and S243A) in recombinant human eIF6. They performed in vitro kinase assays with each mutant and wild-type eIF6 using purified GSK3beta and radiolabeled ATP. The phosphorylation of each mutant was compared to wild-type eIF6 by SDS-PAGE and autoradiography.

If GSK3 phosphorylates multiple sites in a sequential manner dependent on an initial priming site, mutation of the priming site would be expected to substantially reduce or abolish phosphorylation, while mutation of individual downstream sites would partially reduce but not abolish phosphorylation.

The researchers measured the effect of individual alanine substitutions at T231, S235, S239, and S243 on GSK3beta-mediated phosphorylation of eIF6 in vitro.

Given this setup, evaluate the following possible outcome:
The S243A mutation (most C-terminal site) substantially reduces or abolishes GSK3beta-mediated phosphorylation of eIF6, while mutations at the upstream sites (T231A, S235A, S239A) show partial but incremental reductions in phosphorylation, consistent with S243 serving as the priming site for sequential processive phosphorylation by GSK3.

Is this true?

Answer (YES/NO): NO